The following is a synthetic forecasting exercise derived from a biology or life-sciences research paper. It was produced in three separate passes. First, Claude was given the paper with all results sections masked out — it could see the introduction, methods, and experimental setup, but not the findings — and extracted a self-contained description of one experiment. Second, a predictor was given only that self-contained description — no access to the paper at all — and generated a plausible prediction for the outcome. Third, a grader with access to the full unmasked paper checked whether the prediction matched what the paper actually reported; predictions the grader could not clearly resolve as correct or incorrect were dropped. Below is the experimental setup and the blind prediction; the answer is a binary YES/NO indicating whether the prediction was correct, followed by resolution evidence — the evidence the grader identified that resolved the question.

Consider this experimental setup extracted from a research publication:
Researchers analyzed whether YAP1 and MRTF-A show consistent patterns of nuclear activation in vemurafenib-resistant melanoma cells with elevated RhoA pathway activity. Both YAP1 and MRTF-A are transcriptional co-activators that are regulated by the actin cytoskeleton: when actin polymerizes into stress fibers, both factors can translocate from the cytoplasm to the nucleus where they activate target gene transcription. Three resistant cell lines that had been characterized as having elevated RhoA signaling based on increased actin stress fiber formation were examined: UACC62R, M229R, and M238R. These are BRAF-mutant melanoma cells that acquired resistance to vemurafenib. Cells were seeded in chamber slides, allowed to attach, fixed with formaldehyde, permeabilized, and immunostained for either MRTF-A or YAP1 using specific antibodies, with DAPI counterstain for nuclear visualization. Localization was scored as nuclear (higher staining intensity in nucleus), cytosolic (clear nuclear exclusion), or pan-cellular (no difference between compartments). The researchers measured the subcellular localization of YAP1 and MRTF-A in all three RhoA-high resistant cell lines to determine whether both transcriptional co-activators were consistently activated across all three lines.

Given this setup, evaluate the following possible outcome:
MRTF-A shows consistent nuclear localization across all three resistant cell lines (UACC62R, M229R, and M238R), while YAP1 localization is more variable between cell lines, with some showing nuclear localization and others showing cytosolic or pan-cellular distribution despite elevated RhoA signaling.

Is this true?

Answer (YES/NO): NO